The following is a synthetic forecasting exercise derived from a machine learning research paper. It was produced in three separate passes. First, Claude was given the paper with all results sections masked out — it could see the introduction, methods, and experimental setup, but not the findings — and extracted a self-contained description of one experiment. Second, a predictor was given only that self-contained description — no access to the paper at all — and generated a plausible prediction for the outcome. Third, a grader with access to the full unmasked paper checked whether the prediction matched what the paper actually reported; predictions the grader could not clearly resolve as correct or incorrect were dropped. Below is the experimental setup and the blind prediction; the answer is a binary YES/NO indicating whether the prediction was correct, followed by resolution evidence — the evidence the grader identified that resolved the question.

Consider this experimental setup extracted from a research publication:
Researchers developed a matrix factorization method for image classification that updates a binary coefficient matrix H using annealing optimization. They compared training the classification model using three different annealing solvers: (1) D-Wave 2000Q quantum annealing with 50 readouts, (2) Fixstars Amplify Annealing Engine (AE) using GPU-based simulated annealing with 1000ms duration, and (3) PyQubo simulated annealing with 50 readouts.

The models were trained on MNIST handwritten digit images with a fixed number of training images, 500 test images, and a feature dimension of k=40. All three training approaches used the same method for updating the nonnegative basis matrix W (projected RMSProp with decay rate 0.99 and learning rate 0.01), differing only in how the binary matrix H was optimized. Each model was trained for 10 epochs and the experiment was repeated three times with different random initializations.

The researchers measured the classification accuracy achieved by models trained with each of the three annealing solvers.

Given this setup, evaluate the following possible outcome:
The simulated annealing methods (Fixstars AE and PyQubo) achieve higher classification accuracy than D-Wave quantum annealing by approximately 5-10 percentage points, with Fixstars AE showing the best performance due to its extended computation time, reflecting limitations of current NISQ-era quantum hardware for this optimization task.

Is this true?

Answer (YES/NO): NO